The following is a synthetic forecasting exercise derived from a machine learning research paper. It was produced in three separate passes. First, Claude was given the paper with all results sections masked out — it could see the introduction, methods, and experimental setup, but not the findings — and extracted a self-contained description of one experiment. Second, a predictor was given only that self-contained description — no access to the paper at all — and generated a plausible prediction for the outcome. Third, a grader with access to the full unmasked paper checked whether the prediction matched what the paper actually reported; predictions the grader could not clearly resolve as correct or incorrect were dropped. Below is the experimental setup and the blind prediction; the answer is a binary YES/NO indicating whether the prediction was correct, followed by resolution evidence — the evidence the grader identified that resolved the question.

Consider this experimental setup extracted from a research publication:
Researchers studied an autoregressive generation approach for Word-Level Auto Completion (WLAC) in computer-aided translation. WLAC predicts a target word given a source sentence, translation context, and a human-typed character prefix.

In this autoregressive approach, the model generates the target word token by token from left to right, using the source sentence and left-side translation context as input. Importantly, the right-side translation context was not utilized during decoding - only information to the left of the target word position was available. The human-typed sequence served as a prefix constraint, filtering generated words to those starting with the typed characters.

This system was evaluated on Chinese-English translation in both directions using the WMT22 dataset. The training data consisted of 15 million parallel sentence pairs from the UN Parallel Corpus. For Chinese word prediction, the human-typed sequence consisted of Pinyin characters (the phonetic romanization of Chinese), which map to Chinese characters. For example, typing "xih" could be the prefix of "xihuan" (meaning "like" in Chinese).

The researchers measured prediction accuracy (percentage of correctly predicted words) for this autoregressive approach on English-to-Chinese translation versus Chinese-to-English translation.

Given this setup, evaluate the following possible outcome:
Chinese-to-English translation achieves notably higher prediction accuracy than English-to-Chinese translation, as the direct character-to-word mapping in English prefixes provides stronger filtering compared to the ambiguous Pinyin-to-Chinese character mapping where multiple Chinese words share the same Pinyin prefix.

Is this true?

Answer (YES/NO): YES